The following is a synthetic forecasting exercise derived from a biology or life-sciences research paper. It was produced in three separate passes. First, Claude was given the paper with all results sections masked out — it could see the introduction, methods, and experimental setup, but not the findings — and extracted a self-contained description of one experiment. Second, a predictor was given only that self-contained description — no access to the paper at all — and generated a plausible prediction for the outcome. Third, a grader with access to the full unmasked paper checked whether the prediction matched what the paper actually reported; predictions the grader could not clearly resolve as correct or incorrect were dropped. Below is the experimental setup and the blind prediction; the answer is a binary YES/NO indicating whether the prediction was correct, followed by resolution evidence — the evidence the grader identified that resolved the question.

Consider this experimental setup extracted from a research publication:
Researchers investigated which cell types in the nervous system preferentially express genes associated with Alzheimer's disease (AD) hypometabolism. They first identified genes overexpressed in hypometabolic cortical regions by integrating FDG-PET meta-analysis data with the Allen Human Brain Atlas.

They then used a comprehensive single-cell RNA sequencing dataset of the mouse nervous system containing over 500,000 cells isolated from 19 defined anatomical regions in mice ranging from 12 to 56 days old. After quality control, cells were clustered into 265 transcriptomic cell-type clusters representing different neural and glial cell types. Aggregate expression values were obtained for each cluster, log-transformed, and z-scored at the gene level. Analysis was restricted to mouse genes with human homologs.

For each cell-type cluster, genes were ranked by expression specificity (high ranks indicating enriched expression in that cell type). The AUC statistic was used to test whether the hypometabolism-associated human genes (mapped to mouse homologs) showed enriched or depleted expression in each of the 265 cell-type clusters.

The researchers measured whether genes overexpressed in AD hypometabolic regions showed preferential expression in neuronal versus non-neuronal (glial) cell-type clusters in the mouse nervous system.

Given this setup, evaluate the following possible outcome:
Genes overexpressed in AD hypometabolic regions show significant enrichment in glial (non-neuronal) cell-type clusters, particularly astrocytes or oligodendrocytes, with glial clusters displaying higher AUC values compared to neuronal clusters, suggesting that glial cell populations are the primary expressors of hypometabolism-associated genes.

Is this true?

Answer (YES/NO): NO